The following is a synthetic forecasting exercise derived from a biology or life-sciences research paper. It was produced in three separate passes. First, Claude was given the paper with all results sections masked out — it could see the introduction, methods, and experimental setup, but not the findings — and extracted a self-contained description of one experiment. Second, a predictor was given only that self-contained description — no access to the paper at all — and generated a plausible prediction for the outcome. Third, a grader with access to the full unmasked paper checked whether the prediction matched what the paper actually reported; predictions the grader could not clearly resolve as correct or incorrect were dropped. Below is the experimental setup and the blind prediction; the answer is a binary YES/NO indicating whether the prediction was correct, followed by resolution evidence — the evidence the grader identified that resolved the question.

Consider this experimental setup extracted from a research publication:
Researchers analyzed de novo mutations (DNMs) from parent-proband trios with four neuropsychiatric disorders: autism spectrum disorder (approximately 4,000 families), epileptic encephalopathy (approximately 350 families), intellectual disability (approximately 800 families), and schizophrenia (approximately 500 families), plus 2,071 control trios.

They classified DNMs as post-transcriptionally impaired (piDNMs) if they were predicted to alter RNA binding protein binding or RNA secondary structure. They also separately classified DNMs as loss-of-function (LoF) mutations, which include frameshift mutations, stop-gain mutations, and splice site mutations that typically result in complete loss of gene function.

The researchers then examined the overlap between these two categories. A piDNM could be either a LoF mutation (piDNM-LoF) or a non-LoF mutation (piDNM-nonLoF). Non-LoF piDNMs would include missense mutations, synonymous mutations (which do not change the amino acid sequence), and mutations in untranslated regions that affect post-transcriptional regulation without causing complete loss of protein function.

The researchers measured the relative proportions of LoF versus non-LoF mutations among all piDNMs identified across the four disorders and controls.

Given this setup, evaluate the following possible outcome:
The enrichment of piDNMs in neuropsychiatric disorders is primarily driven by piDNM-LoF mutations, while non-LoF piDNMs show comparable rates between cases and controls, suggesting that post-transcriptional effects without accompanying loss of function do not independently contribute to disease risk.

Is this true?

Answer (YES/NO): NO